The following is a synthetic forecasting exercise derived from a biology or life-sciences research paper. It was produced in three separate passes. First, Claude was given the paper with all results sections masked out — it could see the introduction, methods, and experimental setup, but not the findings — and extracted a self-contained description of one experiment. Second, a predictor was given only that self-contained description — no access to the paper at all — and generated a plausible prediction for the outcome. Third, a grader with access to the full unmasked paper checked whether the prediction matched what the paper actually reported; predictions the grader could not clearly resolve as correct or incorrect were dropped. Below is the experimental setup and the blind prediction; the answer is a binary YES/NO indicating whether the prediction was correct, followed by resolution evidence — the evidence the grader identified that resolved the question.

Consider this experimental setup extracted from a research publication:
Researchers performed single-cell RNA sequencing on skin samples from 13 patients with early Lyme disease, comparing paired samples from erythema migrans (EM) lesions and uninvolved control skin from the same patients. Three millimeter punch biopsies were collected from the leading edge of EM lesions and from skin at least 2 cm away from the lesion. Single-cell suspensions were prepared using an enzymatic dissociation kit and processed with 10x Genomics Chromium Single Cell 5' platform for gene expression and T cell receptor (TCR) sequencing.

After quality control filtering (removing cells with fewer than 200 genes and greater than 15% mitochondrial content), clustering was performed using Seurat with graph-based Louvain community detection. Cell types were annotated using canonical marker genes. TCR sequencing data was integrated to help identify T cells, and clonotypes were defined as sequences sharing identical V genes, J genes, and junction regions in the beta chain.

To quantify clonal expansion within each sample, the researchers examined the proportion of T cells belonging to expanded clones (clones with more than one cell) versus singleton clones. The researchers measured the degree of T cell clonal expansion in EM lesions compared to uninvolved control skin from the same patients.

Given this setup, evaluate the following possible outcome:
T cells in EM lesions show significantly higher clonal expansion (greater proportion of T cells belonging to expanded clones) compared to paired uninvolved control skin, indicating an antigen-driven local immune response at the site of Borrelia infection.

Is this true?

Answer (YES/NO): YES